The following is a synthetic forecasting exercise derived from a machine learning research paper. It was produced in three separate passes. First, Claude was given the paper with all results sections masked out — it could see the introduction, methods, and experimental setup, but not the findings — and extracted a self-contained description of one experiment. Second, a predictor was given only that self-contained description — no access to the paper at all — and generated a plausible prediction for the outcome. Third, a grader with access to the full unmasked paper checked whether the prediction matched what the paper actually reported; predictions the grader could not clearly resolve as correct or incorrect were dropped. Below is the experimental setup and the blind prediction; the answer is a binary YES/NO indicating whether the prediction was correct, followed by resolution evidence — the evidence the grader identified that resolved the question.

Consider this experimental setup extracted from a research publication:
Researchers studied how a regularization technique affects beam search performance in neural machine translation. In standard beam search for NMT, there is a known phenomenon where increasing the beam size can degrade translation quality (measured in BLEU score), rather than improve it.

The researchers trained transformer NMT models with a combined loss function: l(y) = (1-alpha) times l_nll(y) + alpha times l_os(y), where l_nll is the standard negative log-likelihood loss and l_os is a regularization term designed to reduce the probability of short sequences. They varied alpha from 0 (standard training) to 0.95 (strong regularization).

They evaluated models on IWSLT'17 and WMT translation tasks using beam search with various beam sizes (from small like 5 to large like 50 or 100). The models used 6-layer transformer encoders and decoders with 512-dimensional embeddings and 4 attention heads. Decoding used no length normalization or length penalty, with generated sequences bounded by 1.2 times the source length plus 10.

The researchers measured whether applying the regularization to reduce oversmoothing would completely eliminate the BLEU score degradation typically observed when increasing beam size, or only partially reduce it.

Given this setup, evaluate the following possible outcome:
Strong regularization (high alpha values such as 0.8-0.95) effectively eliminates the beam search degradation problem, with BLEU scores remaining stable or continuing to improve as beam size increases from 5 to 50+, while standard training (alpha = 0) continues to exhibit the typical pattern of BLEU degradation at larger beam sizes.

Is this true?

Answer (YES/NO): NO